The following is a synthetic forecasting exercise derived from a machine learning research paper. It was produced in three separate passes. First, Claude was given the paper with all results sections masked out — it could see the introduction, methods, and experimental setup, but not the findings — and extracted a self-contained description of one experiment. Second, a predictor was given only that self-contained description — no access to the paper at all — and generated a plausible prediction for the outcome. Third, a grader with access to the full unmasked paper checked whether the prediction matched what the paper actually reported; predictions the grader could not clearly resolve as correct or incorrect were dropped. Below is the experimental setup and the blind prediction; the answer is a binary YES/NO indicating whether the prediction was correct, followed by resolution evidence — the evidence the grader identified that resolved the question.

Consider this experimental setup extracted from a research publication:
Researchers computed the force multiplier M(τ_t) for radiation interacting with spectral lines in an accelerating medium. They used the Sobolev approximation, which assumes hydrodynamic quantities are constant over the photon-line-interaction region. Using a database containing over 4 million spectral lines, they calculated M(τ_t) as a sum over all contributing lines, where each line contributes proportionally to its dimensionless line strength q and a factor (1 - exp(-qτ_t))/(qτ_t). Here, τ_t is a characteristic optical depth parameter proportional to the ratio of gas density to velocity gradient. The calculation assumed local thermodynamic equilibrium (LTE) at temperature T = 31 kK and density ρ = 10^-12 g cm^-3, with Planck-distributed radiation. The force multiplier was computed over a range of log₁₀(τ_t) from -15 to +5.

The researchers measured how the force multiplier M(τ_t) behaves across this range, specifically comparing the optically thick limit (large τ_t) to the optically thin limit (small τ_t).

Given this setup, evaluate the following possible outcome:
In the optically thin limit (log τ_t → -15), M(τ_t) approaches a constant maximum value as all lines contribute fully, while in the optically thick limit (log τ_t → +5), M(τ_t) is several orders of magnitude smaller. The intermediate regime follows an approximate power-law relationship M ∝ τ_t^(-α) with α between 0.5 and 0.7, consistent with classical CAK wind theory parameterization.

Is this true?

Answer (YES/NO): NO